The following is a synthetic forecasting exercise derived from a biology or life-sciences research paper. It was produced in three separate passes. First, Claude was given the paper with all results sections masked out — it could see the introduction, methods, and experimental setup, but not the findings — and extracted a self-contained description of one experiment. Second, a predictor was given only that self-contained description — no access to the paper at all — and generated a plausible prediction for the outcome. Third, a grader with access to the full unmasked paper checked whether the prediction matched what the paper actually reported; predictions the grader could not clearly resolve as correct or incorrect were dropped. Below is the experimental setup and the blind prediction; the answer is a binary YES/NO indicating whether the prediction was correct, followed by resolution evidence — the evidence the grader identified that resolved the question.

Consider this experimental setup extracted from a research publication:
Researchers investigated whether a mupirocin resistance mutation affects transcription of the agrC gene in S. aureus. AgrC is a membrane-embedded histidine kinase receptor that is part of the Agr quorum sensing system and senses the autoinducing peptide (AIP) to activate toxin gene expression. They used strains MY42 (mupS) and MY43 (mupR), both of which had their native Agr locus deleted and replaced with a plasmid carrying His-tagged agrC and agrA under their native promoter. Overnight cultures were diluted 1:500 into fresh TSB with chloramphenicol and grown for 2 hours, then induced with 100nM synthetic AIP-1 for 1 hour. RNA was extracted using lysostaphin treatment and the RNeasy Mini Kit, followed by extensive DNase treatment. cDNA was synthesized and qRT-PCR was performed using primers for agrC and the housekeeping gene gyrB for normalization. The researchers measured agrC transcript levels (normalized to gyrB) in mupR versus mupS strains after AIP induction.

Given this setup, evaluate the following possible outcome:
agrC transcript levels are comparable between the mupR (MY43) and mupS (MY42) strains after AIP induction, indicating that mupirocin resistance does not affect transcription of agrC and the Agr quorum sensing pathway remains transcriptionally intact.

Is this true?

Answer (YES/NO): YES